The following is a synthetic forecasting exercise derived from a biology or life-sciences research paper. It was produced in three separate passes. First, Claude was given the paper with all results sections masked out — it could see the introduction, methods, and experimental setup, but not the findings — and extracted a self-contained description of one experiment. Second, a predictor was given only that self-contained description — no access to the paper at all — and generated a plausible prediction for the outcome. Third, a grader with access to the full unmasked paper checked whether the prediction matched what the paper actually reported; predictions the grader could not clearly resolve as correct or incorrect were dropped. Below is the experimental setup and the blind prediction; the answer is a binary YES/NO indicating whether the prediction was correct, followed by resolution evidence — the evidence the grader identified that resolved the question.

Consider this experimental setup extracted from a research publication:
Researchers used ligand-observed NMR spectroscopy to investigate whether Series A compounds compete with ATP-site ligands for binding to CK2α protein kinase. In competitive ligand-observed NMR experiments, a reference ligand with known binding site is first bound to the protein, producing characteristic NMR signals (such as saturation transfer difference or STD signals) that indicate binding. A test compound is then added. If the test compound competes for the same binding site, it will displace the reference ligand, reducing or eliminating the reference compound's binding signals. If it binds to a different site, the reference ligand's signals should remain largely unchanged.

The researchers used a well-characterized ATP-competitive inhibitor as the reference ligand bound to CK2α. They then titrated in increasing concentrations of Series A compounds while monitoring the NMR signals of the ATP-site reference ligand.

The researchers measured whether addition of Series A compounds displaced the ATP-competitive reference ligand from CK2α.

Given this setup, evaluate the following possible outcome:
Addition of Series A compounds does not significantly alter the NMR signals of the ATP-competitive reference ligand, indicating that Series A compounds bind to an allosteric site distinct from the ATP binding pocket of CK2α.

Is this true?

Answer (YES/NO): NO